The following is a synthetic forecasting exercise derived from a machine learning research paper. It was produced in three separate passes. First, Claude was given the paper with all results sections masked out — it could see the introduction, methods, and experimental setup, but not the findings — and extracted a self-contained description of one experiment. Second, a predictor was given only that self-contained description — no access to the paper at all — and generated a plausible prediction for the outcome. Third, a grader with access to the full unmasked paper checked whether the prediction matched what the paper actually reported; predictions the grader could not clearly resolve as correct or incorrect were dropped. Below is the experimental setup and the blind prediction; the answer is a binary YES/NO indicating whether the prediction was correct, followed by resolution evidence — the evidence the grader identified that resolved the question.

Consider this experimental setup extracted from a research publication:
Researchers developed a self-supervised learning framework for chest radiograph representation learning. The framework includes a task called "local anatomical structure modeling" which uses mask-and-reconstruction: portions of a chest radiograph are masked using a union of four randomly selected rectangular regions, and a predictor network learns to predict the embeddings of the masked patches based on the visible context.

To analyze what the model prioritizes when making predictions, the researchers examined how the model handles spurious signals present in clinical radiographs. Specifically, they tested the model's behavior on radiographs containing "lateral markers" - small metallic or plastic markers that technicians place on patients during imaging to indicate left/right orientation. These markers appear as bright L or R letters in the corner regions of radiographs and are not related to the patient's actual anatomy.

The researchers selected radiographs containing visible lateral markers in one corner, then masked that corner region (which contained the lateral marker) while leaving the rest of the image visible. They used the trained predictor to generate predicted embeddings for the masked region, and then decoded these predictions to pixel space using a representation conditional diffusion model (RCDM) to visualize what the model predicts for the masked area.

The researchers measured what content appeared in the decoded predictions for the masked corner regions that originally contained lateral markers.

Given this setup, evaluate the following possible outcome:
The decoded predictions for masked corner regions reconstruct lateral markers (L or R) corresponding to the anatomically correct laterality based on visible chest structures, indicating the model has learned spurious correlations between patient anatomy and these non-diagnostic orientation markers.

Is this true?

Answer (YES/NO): NO